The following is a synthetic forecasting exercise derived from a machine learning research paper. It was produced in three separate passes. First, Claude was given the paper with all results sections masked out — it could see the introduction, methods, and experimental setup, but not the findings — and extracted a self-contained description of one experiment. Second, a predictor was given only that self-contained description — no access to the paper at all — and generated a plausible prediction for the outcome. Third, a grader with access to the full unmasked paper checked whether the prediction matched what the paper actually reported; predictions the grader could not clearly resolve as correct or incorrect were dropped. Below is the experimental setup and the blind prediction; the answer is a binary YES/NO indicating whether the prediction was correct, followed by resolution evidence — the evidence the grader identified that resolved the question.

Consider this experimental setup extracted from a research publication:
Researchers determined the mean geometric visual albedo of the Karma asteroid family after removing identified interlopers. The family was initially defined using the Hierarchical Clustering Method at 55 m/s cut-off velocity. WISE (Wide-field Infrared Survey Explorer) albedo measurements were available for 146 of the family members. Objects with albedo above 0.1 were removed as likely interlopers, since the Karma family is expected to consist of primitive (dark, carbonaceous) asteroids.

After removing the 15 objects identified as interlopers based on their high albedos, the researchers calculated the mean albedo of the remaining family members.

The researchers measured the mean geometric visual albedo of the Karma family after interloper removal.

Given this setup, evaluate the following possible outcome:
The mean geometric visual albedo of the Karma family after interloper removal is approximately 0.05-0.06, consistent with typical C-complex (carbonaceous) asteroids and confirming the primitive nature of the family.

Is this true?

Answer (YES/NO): YES